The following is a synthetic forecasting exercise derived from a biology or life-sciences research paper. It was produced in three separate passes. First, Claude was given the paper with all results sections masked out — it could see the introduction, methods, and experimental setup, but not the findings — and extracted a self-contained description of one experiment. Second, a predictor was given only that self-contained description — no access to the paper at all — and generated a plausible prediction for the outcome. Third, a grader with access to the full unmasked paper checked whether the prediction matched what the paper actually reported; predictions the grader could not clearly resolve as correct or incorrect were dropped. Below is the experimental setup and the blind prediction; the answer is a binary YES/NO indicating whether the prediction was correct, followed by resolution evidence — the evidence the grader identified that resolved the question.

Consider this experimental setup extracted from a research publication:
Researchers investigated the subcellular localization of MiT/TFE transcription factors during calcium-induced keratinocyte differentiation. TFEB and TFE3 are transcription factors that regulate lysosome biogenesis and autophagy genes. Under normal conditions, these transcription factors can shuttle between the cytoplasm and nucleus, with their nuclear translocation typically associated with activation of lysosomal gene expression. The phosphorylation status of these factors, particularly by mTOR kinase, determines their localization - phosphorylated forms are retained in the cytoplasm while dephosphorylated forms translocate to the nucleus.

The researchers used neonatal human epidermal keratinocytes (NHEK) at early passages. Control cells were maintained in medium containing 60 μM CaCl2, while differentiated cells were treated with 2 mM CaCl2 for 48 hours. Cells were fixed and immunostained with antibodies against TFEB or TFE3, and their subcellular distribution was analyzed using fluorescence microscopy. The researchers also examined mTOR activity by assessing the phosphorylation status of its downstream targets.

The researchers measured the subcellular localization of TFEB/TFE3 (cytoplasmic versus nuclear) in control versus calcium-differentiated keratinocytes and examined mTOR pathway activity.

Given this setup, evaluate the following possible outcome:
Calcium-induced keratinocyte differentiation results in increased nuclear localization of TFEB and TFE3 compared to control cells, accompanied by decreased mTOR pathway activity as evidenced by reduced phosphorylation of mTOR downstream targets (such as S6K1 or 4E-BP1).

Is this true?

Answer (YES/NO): NO